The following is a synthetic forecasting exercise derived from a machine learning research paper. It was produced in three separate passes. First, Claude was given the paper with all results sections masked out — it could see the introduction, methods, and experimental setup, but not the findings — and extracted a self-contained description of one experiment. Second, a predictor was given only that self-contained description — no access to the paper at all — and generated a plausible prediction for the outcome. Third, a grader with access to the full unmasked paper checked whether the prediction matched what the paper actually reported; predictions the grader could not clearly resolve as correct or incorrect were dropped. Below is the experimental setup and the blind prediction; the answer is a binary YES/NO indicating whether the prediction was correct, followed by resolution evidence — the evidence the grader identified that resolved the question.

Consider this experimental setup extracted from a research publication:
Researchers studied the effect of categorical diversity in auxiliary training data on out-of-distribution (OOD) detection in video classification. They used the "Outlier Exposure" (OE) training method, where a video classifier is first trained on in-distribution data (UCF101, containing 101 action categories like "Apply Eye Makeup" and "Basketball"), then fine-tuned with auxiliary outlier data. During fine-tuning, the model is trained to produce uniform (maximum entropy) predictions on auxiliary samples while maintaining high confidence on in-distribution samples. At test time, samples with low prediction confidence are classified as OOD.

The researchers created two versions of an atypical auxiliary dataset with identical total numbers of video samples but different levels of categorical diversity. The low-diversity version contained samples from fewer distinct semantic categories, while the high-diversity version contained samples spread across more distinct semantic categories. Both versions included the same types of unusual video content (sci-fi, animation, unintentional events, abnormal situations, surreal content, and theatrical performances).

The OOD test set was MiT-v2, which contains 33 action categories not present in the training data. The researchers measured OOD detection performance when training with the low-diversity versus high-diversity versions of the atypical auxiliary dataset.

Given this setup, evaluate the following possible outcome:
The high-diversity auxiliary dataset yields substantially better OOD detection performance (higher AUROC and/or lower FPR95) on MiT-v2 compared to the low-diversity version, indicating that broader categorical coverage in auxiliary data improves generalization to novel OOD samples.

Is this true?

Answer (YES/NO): YES